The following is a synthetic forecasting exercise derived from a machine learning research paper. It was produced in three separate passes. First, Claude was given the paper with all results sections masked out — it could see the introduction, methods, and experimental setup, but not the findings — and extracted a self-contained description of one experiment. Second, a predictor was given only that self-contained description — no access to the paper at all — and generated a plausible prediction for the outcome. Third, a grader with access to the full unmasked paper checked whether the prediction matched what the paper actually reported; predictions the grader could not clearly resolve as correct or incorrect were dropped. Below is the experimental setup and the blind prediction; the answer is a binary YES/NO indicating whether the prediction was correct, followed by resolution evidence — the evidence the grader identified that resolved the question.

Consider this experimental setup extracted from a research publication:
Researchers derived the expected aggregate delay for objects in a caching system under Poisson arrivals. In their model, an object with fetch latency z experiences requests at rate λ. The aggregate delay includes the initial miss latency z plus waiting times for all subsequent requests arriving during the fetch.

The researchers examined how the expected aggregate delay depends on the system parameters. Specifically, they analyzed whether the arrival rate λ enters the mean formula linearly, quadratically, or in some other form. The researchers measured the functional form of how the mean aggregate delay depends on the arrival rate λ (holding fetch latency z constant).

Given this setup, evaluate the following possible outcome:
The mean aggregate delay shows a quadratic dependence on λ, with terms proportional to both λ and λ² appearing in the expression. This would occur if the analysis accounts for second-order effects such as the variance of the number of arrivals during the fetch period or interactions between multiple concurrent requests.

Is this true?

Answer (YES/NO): NO